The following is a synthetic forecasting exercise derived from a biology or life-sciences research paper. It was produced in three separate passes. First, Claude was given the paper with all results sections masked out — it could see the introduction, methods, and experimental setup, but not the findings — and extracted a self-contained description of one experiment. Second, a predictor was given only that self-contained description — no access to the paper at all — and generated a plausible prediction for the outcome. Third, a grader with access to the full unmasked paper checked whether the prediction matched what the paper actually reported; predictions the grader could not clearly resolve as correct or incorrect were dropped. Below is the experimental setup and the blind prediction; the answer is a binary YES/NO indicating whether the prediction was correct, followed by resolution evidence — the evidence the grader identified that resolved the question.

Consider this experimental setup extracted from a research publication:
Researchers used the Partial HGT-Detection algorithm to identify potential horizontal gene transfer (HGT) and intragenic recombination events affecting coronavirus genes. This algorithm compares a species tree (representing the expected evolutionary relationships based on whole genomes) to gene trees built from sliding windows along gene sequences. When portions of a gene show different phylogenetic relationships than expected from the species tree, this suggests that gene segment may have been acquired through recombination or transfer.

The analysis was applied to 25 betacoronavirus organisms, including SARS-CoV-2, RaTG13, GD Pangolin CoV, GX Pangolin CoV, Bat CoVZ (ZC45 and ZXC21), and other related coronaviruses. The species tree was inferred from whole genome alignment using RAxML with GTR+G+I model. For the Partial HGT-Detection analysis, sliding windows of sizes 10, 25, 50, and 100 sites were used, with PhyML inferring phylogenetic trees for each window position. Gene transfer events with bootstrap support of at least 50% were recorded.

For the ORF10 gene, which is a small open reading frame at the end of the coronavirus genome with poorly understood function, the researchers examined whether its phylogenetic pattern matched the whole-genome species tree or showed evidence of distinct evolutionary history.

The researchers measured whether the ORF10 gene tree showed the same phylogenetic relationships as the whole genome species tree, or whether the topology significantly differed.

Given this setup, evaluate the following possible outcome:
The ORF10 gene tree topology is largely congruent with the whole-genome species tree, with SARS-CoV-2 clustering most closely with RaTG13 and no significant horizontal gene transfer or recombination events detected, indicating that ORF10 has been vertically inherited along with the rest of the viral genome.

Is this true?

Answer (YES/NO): NO